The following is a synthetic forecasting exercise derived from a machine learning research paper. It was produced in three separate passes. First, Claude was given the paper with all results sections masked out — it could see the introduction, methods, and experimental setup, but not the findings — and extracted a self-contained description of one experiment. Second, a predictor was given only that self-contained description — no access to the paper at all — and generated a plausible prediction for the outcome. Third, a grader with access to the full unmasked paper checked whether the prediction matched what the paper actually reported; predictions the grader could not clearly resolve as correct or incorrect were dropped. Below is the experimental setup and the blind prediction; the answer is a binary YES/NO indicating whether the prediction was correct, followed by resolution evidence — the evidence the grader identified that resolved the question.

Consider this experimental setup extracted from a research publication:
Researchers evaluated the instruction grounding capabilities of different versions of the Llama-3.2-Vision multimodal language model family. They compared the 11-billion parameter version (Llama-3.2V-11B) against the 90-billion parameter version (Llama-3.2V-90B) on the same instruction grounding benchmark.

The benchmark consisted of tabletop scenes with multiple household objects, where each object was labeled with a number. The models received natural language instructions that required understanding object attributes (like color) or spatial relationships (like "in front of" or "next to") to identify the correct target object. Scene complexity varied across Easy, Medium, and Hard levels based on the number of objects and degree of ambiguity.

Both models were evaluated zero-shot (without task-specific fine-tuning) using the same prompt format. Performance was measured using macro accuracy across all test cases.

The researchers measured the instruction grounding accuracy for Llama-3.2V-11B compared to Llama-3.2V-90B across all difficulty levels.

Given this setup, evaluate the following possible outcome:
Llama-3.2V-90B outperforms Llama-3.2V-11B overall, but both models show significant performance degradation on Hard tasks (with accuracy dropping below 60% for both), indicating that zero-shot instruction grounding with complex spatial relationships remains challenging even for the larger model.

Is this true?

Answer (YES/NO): NO